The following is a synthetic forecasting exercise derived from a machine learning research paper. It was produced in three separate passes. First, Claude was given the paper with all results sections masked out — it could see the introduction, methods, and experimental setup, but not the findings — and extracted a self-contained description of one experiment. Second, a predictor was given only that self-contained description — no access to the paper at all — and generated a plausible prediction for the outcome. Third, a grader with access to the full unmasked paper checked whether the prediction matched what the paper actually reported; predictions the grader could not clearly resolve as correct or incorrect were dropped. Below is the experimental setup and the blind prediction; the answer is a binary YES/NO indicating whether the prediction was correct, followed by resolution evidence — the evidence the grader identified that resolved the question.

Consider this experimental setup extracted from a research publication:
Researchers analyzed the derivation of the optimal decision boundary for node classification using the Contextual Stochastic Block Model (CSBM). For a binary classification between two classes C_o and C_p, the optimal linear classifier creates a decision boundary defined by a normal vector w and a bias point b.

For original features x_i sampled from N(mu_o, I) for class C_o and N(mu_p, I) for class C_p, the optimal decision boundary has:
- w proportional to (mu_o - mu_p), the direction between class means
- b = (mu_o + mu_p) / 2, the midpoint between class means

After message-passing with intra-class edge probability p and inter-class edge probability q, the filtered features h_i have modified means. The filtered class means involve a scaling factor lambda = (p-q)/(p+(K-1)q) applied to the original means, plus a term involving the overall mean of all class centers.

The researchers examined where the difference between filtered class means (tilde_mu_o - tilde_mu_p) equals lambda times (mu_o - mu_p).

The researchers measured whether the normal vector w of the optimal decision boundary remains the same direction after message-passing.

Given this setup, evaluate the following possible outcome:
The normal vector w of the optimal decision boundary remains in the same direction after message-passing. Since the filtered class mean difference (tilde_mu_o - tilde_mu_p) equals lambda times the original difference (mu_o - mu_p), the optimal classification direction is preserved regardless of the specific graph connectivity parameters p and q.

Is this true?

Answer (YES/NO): YES